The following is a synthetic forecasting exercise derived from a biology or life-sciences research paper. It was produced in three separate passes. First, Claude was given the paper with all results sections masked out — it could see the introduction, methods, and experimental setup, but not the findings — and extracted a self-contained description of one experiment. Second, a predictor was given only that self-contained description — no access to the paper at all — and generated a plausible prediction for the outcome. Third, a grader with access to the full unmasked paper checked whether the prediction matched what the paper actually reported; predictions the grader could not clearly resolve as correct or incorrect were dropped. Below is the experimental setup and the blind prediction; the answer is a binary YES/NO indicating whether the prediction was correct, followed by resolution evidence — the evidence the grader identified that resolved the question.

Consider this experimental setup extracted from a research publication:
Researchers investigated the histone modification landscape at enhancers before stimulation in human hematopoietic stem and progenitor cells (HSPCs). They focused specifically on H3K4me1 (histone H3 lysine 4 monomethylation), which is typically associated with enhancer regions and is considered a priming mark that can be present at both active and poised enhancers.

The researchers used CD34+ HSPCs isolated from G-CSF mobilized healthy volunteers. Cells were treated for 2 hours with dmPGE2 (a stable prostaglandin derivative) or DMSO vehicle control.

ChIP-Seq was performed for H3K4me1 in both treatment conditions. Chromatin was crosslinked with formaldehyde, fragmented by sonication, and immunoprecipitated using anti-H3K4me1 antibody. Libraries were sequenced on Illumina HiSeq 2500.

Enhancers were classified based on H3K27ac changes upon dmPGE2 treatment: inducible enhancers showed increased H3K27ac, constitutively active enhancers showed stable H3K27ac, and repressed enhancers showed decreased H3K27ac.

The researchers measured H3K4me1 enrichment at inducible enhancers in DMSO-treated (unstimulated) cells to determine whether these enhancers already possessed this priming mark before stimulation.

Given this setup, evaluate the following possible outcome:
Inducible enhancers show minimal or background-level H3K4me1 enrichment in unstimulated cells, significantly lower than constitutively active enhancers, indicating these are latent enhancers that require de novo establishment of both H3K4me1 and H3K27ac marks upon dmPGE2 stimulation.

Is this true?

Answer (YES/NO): NO